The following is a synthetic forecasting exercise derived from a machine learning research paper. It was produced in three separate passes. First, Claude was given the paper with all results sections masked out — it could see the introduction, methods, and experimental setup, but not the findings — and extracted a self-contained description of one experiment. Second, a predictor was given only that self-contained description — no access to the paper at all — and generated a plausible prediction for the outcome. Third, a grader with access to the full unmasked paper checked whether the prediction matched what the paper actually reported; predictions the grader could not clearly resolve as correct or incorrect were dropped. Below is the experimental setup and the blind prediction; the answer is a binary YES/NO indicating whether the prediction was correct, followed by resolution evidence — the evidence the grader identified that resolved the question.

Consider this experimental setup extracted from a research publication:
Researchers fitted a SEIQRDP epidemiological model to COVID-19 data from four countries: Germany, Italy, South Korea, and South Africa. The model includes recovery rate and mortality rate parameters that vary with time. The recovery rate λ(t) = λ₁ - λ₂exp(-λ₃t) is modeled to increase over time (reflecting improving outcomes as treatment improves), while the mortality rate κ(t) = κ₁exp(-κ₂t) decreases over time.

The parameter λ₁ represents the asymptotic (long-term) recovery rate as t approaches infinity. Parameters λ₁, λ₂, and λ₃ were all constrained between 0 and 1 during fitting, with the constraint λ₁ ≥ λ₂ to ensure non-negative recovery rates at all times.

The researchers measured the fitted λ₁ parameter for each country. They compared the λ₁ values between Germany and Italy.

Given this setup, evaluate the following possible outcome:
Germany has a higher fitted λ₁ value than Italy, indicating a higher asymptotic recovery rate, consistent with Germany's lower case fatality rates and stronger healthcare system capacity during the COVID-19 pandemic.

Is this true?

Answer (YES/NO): YES